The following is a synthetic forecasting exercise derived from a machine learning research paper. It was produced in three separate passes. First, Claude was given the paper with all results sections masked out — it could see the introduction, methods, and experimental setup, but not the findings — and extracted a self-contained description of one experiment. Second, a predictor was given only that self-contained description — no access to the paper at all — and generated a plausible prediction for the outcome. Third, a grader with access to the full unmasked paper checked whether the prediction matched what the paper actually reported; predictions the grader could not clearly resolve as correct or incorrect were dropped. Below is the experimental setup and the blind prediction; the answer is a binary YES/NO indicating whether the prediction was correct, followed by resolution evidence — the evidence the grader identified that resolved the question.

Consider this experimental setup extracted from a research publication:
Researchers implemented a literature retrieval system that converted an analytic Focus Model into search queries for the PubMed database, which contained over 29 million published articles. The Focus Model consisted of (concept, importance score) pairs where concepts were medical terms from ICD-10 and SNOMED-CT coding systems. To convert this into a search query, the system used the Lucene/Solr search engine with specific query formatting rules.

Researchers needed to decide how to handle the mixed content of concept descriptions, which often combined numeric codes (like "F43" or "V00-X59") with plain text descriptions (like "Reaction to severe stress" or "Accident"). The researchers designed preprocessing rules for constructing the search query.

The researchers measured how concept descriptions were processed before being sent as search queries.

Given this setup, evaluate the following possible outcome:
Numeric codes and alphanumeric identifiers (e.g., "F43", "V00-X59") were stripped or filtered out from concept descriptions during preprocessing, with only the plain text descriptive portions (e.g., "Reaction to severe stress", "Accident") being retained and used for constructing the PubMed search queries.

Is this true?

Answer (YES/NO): YES